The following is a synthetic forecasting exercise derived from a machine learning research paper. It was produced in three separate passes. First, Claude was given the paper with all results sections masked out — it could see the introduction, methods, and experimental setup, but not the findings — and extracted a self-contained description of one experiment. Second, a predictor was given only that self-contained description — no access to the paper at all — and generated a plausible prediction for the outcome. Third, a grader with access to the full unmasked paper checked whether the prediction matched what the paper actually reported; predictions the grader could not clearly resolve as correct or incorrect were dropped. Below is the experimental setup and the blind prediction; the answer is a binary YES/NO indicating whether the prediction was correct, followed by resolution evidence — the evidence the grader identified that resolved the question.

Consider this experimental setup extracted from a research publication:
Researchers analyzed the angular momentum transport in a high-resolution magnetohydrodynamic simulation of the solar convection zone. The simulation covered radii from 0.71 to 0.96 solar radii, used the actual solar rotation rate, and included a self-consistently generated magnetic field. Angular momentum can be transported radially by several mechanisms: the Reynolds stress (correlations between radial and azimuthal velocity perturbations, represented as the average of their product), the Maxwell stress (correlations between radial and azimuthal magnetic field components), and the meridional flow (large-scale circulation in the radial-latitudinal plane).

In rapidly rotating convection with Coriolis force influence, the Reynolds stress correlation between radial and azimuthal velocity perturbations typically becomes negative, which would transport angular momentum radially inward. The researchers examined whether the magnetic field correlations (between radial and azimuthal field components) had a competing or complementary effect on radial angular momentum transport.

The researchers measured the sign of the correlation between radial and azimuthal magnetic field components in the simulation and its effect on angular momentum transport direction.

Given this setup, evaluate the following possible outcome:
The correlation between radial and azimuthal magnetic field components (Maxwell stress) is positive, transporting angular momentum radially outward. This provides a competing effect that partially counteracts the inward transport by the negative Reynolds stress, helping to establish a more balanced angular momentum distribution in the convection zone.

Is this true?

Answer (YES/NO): NO